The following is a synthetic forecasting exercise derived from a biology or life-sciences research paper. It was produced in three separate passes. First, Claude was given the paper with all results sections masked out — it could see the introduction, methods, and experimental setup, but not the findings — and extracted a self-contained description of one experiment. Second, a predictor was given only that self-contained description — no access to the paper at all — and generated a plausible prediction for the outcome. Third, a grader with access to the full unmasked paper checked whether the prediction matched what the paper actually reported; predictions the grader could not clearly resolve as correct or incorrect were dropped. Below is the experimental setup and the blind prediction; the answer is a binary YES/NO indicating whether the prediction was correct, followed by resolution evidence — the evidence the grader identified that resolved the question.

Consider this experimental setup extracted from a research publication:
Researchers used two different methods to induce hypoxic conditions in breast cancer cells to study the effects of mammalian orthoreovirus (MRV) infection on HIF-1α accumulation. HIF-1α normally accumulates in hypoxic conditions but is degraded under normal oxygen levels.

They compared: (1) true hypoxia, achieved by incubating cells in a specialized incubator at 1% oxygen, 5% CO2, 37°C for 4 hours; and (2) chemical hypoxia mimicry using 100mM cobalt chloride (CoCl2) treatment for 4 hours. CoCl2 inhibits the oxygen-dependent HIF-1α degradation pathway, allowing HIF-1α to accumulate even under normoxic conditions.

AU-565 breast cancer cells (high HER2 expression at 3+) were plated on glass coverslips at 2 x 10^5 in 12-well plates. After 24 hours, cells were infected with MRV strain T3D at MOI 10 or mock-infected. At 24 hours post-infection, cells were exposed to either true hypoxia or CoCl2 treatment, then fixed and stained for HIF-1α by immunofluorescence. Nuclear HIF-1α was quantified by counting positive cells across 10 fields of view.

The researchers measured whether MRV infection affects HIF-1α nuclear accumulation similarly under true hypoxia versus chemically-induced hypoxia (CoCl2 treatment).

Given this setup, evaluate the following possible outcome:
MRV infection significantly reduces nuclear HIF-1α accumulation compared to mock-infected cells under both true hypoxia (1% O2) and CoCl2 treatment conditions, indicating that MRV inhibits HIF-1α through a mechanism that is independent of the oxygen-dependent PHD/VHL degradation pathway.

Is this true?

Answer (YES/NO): YES